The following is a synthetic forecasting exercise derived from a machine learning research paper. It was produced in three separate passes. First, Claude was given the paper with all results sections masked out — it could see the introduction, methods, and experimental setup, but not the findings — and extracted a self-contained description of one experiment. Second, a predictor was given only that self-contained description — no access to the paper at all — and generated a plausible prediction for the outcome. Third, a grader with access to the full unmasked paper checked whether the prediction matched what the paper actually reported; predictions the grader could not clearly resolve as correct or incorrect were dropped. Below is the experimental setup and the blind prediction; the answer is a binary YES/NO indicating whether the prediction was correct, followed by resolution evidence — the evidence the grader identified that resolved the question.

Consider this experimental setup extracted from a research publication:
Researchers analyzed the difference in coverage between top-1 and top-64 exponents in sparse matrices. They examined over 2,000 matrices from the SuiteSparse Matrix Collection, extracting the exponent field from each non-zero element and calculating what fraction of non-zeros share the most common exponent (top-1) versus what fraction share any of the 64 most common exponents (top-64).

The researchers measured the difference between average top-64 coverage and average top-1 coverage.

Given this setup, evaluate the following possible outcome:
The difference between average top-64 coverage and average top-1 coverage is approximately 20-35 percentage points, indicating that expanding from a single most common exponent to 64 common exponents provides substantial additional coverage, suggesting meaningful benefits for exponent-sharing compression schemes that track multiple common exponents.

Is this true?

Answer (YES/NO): YES